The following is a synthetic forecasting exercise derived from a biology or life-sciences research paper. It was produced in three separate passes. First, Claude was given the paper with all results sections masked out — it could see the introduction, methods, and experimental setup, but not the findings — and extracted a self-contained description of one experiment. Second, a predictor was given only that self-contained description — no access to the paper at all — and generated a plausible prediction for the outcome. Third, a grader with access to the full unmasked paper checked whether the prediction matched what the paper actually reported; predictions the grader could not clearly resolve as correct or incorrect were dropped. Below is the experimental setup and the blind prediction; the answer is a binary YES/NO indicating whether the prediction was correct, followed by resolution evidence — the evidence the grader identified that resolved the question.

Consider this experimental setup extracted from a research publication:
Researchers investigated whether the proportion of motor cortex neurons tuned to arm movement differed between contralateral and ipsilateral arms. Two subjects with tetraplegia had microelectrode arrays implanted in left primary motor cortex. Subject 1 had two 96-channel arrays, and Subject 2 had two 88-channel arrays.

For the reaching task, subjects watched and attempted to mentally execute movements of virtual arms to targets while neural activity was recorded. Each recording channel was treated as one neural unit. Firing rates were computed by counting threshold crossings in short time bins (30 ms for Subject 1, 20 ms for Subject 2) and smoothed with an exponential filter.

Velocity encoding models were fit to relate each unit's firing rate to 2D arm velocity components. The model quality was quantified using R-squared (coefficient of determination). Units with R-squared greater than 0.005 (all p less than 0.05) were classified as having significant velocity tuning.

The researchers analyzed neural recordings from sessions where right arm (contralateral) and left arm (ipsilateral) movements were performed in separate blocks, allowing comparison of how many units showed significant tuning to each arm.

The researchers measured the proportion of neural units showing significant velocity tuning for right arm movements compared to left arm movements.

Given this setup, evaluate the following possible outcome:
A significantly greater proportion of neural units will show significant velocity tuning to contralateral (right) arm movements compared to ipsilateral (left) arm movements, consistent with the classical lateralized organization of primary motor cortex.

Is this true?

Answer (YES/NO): YES